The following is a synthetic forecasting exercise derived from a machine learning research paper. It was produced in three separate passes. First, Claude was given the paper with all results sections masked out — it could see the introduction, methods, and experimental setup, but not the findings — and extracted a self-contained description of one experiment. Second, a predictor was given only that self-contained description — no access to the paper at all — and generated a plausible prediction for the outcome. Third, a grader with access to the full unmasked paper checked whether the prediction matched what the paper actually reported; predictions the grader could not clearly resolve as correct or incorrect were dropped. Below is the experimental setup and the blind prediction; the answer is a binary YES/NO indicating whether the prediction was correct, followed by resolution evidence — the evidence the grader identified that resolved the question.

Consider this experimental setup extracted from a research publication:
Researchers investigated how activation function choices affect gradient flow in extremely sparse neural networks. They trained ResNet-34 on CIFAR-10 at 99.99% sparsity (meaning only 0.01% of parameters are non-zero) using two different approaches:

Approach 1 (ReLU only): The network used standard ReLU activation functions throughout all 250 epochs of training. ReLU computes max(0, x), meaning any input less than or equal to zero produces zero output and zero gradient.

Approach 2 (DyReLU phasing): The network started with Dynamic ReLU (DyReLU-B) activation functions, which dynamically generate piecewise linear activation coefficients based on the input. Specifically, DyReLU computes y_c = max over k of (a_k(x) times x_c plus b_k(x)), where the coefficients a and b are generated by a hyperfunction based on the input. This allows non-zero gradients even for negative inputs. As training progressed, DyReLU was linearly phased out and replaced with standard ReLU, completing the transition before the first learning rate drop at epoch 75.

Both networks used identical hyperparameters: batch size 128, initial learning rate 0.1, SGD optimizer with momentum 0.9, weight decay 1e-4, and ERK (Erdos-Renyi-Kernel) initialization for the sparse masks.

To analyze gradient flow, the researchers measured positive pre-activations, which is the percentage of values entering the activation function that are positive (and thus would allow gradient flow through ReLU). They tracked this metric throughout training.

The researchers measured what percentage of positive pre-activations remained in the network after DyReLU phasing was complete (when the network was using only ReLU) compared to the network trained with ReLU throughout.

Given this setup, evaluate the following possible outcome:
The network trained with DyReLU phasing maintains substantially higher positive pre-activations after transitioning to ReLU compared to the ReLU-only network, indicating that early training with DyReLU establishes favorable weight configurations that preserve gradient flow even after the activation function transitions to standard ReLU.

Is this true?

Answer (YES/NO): YES